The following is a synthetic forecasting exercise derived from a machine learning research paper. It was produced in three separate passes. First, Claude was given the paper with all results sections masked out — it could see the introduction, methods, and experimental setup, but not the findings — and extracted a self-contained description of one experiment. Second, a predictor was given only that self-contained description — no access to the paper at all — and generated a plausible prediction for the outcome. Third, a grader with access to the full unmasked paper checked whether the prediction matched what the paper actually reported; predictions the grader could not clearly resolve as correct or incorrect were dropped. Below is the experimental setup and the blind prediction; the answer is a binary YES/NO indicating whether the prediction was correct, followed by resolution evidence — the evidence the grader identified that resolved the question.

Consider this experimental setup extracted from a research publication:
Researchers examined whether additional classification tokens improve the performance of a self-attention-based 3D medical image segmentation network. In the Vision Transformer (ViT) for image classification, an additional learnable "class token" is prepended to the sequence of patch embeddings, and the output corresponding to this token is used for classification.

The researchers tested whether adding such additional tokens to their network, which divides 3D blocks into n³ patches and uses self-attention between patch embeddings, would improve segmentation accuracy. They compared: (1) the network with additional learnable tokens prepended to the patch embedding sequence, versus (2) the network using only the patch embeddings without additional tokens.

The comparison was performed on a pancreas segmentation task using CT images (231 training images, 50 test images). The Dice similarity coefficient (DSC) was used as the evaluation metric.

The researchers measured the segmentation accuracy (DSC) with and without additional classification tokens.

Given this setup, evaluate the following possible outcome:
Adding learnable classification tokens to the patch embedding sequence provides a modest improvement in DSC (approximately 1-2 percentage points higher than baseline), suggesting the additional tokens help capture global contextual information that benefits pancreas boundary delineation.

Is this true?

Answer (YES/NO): NO